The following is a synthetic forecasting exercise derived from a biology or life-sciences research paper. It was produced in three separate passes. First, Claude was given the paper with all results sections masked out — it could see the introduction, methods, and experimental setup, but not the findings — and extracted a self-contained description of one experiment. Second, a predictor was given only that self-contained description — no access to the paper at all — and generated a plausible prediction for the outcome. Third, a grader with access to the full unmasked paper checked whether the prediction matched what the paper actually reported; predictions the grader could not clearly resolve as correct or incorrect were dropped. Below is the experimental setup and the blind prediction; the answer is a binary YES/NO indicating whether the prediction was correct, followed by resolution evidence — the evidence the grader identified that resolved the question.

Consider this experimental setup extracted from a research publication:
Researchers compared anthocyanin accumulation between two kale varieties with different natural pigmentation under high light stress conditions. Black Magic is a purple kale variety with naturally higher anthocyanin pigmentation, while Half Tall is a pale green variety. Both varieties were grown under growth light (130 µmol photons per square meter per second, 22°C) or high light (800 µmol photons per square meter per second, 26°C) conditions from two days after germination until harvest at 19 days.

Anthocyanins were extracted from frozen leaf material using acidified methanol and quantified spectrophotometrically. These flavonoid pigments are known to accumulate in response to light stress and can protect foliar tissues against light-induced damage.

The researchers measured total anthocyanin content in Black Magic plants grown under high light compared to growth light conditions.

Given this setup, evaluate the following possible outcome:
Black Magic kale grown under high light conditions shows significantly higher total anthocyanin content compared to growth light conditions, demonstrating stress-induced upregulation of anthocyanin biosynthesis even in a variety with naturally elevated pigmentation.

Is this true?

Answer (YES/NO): YES